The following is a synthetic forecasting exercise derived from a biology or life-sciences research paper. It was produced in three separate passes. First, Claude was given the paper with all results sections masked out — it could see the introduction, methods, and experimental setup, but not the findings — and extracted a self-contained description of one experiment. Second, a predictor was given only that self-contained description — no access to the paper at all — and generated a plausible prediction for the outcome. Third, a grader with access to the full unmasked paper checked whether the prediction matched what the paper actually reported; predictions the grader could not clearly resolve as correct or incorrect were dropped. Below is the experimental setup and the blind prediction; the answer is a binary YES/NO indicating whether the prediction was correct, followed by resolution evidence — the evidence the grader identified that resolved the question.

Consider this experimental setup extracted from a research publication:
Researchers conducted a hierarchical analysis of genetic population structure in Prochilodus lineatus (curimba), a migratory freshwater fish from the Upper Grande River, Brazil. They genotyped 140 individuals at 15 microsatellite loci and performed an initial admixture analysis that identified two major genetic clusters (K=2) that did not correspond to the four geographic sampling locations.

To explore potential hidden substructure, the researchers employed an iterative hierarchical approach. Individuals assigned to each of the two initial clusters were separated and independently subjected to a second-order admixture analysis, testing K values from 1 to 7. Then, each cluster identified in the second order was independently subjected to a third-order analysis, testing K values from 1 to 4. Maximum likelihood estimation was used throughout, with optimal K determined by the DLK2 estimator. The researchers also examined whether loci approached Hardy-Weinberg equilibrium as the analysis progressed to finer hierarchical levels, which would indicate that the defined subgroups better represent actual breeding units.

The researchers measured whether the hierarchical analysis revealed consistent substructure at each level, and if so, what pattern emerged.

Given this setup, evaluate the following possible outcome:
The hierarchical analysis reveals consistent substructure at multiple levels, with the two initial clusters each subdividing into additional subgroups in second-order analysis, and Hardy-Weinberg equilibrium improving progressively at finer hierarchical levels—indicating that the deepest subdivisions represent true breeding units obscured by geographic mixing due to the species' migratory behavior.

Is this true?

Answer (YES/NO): YES